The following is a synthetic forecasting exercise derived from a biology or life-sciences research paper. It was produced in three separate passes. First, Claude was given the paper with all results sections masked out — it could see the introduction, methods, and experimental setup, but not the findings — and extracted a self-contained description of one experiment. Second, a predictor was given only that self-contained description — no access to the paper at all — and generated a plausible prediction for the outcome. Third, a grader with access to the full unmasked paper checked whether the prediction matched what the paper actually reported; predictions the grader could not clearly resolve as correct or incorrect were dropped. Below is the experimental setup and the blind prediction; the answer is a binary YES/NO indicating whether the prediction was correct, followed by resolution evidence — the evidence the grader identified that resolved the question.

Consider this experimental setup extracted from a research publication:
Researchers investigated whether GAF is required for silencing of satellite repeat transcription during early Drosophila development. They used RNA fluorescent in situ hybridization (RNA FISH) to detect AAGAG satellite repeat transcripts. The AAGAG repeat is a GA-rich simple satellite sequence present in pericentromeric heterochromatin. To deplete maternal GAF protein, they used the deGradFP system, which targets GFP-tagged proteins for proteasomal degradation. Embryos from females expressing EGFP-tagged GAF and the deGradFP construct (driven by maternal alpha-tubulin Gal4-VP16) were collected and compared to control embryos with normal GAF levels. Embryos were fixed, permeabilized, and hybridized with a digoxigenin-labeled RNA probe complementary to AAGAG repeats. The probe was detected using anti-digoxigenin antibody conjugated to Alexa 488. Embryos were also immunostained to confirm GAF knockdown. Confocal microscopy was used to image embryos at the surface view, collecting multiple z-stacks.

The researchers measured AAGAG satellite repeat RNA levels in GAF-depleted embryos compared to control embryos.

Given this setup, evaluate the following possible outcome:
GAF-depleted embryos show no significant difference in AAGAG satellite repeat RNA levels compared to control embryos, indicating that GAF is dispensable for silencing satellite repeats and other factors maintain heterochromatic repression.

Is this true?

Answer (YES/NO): NO